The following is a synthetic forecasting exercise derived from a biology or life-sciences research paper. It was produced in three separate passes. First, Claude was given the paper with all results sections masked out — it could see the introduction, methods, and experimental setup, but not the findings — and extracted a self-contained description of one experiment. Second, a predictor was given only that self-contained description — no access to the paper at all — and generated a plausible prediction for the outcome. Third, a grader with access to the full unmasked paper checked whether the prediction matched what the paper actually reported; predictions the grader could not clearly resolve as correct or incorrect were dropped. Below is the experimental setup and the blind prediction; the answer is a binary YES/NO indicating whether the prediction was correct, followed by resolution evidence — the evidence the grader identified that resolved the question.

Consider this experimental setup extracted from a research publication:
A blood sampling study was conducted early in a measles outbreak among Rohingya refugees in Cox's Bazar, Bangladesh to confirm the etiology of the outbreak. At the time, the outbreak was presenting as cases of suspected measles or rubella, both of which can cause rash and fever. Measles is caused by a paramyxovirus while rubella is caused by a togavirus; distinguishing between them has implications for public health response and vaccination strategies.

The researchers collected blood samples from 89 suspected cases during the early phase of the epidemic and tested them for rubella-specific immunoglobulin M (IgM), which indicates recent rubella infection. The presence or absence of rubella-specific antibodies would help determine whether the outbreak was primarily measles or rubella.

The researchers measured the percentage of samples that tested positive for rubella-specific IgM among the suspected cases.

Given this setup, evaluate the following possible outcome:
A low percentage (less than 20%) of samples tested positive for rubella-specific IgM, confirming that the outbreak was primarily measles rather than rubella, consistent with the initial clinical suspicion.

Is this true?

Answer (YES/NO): YES